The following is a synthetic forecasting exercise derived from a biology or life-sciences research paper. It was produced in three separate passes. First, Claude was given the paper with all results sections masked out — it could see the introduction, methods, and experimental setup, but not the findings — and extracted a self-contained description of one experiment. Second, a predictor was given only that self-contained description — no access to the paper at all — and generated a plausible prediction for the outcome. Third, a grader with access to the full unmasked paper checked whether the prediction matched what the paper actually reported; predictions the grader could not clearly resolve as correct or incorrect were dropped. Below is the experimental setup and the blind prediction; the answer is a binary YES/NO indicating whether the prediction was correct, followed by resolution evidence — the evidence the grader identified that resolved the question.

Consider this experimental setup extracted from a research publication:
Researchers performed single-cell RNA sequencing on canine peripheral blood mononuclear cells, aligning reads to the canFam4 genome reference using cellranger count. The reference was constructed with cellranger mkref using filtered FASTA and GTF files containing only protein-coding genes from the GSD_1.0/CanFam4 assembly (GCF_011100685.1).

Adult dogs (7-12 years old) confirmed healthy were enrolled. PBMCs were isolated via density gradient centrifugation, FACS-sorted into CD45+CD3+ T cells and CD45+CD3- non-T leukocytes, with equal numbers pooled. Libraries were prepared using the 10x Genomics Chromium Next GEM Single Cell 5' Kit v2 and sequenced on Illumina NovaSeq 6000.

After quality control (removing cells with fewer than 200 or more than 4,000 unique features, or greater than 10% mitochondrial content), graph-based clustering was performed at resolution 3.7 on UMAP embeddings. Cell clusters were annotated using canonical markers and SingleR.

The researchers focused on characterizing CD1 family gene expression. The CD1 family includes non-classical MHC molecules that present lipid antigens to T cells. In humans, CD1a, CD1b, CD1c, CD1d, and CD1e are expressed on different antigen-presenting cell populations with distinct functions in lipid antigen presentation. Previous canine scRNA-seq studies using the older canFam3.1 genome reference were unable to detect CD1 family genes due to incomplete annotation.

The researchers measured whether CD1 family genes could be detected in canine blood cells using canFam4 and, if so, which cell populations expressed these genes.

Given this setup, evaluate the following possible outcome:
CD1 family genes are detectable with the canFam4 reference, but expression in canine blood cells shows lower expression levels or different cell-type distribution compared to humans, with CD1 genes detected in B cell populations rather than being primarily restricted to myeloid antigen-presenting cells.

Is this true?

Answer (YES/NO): NO